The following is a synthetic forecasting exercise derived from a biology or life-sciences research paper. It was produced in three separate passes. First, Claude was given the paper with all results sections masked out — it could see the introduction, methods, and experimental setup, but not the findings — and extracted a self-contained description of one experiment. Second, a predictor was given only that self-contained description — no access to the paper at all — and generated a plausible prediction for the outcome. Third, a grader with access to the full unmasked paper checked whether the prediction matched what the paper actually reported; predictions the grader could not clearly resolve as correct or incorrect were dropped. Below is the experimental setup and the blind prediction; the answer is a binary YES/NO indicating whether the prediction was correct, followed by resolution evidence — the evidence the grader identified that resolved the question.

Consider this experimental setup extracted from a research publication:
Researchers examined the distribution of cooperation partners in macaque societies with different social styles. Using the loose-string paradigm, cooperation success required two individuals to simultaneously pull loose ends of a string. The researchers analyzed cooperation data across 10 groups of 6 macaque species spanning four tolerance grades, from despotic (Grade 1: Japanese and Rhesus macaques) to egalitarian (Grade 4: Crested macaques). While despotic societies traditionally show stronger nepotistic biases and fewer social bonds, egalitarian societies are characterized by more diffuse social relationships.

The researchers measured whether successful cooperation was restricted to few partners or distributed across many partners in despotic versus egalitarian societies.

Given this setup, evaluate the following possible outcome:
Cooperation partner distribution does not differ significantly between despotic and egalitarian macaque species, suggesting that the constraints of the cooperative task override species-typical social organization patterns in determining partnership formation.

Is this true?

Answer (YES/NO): NO